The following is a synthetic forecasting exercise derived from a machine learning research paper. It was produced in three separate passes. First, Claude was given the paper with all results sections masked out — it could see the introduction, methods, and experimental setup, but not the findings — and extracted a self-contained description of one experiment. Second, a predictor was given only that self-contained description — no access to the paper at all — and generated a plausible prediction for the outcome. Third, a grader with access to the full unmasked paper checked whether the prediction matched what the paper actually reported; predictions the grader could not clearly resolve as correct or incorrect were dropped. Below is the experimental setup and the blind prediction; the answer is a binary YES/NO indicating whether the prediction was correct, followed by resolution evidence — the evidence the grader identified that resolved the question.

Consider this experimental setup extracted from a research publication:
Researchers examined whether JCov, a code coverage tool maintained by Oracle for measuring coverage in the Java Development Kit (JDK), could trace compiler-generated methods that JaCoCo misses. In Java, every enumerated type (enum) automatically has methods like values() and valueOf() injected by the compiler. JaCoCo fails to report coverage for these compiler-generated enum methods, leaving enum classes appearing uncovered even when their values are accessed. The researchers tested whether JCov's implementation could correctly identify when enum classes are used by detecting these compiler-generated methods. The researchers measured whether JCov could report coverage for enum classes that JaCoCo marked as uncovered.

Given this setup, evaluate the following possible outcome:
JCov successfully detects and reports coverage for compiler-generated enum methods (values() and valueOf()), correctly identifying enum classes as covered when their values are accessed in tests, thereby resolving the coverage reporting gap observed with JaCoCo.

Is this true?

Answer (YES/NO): YES